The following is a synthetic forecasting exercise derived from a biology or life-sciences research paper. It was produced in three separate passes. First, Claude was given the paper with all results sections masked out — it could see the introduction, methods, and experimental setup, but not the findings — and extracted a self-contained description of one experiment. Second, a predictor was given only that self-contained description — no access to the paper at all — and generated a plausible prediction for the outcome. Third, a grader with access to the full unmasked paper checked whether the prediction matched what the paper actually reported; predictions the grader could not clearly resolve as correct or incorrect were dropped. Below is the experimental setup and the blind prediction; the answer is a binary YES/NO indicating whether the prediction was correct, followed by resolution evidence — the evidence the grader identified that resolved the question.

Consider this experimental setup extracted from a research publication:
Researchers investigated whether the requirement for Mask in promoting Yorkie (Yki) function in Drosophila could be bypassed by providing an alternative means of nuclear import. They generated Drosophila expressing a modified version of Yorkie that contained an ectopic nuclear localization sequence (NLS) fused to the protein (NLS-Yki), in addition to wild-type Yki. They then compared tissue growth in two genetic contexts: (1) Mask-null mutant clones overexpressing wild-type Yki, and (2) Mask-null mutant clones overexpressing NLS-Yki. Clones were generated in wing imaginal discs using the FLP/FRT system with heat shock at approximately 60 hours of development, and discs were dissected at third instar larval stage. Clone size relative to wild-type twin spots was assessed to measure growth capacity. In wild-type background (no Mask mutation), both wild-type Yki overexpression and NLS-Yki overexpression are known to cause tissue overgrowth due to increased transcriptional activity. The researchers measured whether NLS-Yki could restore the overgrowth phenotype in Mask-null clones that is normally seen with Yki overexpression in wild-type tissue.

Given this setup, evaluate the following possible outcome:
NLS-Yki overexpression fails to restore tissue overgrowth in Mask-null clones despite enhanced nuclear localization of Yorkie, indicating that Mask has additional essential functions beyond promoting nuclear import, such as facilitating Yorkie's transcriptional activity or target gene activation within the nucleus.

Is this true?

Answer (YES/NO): NO